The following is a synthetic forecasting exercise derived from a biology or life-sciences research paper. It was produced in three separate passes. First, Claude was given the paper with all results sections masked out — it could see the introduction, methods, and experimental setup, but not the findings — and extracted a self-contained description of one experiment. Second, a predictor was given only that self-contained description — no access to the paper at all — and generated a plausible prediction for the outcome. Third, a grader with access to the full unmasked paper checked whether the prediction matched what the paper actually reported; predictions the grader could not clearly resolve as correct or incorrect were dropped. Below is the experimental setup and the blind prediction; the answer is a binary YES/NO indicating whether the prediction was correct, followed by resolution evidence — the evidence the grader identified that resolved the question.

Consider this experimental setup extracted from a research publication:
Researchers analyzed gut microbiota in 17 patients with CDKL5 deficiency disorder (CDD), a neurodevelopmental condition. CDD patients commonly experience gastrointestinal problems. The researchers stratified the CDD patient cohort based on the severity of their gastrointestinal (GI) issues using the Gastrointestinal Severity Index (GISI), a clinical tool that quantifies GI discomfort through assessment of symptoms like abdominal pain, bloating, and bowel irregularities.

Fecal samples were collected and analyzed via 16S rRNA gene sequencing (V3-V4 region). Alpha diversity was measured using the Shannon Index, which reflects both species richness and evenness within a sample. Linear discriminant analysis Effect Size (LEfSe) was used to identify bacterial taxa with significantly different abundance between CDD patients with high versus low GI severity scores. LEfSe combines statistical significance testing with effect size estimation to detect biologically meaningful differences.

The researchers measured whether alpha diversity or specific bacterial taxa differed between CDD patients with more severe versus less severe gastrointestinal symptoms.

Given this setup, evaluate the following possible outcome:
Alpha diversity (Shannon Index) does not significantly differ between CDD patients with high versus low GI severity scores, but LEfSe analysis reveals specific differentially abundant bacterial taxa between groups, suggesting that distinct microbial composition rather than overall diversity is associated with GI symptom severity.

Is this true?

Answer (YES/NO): YES